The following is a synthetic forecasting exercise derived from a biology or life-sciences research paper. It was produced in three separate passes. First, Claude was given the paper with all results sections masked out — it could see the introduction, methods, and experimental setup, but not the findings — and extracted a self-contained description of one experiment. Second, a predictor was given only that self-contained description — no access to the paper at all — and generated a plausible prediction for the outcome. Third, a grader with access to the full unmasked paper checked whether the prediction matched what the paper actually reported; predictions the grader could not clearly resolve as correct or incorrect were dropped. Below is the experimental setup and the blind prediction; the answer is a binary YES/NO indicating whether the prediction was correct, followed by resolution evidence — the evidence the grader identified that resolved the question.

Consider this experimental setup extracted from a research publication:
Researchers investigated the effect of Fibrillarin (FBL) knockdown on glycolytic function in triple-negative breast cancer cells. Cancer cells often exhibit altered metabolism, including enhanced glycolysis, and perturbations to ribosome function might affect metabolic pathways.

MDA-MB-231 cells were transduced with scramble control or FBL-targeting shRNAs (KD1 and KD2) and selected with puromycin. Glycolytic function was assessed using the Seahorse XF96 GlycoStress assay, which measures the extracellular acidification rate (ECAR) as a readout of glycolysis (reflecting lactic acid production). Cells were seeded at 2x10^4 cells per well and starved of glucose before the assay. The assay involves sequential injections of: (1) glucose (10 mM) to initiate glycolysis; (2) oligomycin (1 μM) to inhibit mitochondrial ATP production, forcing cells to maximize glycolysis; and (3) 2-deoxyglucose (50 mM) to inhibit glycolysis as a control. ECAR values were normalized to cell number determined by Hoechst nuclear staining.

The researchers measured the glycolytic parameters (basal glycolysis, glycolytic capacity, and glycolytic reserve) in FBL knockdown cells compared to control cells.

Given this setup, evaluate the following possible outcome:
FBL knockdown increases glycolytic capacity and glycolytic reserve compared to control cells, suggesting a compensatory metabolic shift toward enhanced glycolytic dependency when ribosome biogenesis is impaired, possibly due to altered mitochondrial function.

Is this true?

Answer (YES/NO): NO